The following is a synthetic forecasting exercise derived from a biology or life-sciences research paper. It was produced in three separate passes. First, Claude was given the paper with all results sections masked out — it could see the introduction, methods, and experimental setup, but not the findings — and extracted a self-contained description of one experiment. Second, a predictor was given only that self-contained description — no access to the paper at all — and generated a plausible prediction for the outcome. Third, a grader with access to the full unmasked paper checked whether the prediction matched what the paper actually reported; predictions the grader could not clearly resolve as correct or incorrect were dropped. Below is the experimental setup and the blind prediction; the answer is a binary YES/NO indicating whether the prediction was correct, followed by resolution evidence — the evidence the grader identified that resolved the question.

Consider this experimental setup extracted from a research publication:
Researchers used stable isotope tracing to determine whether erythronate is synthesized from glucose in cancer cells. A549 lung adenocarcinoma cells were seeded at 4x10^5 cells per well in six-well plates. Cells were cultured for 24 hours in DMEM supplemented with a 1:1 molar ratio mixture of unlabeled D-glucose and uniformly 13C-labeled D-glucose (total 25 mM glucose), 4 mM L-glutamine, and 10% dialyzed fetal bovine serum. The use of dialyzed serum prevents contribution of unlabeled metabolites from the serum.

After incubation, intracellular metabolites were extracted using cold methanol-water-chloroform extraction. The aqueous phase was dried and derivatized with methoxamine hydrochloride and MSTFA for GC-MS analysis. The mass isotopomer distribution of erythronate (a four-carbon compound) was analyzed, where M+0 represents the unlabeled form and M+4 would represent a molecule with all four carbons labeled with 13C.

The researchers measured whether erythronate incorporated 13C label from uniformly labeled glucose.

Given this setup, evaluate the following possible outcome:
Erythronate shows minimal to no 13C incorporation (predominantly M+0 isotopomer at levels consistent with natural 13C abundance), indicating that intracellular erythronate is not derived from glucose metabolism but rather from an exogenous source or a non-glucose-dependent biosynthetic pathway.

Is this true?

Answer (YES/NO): NO